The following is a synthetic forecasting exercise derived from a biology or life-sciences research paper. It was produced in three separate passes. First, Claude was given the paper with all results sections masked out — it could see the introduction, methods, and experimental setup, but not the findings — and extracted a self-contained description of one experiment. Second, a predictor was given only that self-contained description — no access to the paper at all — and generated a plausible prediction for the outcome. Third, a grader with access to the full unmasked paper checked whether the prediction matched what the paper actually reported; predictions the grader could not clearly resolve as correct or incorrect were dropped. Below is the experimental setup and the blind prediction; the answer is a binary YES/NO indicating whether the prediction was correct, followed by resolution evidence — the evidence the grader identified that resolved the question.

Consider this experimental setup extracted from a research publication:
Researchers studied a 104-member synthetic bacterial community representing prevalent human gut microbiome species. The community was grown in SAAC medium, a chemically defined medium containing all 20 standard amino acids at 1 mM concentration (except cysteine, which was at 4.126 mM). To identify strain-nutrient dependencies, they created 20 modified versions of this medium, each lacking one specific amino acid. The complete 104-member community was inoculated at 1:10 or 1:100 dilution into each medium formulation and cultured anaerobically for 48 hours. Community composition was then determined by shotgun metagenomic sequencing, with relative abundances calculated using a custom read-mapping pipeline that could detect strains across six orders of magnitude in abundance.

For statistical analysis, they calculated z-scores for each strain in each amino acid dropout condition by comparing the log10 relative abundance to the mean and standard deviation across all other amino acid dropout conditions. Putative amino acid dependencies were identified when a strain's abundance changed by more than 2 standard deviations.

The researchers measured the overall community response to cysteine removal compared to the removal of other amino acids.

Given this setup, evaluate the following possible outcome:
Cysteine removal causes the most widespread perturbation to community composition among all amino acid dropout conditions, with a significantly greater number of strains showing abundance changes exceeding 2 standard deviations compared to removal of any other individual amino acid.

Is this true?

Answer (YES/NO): YES